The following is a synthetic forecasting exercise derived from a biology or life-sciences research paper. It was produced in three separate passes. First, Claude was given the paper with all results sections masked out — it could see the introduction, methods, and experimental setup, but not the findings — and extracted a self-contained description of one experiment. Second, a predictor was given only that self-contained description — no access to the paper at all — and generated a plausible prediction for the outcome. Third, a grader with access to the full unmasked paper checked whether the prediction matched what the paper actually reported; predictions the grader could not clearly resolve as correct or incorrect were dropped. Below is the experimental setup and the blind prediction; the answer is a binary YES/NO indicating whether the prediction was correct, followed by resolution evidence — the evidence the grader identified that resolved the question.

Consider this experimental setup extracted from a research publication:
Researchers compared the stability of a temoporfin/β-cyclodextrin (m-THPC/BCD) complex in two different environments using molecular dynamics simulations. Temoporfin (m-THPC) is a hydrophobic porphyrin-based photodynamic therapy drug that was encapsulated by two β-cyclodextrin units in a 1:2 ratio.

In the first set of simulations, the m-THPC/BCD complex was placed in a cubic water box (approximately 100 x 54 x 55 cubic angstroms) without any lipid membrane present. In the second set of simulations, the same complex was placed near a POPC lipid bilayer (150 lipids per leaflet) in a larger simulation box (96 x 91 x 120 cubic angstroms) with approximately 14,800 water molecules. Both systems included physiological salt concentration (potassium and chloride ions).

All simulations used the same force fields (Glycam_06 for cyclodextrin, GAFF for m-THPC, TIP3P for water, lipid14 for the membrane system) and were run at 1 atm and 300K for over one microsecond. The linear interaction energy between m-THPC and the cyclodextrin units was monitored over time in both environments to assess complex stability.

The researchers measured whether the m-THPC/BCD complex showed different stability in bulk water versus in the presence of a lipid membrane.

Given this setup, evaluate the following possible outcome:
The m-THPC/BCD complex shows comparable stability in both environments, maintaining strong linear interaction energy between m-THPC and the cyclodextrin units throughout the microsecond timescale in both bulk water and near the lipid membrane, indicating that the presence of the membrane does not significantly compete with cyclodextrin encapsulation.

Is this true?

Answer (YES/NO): NO